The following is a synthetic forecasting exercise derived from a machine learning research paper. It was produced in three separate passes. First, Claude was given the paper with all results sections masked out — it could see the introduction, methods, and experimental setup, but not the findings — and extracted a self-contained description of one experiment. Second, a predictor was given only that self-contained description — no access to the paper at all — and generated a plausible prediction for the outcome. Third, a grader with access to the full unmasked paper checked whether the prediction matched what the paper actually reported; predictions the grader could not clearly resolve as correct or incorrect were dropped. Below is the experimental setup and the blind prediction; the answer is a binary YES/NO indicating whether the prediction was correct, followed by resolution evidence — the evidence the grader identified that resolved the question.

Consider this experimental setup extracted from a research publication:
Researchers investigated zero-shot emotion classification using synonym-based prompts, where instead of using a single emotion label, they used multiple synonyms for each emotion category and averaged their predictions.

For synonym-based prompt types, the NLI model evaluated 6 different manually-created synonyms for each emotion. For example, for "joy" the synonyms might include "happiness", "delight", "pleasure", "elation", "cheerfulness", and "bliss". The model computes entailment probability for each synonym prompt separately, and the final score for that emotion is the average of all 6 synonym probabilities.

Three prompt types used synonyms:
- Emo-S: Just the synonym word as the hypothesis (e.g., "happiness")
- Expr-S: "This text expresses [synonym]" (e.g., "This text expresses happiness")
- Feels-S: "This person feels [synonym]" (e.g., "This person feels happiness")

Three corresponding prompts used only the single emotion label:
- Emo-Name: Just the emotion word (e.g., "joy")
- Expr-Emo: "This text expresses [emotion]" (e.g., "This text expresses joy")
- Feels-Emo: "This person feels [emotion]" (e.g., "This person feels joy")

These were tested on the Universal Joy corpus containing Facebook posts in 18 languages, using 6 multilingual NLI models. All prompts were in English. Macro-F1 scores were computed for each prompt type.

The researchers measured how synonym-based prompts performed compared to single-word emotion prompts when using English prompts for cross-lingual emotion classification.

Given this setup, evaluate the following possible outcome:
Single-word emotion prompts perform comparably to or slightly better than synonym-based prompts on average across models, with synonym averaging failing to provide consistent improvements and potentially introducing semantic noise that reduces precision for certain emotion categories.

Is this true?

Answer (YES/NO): NO